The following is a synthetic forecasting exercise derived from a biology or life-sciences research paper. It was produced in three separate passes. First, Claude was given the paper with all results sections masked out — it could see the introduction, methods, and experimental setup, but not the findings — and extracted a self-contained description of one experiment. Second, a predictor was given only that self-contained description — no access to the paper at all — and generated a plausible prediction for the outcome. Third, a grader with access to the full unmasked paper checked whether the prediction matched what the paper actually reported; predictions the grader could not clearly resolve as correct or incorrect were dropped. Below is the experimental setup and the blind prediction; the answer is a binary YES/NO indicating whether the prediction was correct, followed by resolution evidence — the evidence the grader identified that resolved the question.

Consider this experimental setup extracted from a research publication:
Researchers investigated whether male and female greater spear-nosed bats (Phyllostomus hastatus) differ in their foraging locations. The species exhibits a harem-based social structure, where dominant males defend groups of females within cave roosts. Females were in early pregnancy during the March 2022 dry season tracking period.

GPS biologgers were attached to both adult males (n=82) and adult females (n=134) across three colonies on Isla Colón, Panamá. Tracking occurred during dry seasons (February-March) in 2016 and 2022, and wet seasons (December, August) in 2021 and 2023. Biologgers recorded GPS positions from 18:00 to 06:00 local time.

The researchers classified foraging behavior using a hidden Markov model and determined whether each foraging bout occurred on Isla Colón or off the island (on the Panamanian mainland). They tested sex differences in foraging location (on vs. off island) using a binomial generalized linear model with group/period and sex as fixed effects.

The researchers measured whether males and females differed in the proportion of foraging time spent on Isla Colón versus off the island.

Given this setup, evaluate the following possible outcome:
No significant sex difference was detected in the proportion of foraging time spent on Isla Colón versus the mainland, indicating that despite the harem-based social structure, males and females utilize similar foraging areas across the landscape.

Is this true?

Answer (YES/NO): YES